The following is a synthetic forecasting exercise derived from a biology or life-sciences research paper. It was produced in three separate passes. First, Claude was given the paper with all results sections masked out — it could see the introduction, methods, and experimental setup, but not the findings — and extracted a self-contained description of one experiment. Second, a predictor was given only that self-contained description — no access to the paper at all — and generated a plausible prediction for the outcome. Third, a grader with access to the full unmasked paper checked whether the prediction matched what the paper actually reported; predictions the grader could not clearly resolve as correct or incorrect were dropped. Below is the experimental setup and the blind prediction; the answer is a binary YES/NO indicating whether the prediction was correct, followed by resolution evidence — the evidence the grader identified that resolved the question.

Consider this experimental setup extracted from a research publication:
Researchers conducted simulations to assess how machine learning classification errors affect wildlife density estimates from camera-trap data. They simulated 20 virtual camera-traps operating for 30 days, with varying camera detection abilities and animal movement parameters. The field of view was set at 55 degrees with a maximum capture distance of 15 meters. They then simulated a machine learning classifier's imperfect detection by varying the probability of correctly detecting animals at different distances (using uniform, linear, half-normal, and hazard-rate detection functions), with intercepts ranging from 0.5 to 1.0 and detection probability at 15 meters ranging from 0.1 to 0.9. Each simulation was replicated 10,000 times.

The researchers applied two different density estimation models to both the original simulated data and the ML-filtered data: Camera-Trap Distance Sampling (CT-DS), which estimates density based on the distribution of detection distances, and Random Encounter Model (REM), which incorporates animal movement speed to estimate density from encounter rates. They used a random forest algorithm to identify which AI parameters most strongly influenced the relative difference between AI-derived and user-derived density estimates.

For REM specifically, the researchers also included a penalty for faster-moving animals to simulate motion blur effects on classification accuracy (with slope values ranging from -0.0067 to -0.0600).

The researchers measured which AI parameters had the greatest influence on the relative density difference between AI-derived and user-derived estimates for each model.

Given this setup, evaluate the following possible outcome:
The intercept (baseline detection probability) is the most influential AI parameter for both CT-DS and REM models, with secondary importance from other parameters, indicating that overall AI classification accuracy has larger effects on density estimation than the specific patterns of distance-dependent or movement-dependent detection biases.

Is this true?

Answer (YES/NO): NO